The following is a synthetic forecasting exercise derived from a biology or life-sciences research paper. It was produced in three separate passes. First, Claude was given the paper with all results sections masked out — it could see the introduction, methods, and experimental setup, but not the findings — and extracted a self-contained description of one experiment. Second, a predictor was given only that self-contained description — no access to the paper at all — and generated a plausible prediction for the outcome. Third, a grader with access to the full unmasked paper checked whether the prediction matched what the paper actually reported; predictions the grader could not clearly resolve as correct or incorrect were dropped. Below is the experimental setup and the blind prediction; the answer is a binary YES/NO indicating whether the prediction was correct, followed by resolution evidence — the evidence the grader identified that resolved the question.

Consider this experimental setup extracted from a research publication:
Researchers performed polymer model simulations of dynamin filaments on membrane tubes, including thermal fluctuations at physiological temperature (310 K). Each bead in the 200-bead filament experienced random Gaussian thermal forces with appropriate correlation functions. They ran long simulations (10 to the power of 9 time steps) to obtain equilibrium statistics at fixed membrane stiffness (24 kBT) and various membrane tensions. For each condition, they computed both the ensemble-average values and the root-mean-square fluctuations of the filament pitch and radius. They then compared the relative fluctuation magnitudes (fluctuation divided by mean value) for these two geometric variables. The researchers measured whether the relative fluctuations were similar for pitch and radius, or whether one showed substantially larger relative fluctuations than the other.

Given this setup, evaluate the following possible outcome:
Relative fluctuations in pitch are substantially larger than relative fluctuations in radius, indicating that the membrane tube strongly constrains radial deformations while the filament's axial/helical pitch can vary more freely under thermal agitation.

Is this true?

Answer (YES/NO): YES